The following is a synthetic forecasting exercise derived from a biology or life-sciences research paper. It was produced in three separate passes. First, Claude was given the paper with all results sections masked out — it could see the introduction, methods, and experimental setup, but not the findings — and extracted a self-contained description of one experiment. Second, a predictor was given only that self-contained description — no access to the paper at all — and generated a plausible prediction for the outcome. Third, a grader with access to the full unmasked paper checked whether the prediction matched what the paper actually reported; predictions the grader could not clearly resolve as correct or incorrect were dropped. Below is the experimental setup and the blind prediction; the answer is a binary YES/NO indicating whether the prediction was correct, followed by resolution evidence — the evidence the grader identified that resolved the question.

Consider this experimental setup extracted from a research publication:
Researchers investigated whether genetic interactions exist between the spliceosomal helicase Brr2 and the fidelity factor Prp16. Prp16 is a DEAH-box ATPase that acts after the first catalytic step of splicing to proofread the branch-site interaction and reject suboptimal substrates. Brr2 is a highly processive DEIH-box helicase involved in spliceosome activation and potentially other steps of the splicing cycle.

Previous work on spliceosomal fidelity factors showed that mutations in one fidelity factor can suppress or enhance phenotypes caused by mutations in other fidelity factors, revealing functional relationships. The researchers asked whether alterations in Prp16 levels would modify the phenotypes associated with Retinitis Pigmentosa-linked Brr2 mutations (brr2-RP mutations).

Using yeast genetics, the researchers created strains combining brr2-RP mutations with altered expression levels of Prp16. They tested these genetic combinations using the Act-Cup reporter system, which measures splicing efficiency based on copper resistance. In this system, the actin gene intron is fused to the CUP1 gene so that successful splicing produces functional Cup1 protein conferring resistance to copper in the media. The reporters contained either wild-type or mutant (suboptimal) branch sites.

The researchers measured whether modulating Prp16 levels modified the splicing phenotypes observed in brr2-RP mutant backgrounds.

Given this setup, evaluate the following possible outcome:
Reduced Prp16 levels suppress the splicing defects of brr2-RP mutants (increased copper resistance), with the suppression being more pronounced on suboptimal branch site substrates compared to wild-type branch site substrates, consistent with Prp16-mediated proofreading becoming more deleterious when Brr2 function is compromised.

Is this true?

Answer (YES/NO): NO